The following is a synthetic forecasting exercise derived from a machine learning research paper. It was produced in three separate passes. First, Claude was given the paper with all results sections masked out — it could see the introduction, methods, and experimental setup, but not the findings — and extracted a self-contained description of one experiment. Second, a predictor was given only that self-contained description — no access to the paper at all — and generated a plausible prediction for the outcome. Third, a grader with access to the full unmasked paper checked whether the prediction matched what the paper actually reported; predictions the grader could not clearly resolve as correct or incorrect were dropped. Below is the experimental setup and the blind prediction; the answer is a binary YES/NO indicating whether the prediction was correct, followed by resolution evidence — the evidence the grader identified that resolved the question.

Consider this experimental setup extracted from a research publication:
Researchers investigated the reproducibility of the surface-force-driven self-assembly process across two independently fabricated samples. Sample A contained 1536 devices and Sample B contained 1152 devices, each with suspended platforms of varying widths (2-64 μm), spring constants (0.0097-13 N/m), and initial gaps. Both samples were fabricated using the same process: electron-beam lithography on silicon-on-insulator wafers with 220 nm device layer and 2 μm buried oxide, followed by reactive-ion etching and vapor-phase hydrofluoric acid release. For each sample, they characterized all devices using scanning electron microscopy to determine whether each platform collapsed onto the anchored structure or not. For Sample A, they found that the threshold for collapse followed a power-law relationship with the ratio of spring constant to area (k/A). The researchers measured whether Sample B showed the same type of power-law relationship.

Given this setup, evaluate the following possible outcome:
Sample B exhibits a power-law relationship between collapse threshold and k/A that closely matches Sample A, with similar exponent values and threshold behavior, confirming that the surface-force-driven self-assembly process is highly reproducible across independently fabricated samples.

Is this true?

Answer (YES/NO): NO